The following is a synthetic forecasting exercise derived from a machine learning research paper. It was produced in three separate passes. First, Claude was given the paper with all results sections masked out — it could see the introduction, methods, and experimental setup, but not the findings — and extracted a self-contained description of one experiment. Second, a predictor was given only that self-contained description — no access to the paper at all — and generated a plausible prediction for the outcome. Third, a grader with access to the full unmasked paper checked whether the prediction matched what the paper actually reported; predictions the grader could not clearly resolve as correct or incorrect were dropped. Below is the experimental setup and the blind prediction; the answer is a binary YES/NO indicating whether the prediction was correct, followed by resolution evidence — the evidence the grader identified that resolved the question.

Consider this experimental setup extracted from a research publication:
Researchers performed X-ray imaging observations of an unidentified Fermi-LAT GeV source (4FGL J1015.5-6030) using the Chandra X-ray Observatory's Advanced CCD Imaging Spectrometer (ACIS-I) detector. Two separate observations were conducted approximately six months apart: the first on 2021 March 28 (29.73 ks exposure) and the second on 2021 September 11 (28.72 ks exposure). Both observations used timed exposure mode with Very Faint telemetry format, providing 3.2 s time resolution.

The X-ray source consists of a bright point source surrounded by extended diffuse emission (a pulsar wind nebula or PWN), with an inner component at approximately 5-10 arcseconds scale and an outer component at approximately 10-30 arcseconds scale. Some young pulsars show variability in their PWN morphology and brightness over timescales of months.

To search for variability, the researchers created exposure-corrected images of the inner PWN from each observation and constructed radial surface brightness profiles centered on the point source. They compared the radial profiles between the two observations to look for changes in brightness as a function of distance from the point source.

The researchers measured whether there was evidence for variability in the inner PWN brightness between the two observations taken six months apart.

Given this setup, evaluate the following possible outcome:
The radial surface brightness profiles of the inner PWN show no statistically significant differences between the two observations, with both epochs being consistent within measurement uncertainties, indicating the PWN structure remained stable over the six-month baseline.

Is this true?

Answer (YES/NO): NO